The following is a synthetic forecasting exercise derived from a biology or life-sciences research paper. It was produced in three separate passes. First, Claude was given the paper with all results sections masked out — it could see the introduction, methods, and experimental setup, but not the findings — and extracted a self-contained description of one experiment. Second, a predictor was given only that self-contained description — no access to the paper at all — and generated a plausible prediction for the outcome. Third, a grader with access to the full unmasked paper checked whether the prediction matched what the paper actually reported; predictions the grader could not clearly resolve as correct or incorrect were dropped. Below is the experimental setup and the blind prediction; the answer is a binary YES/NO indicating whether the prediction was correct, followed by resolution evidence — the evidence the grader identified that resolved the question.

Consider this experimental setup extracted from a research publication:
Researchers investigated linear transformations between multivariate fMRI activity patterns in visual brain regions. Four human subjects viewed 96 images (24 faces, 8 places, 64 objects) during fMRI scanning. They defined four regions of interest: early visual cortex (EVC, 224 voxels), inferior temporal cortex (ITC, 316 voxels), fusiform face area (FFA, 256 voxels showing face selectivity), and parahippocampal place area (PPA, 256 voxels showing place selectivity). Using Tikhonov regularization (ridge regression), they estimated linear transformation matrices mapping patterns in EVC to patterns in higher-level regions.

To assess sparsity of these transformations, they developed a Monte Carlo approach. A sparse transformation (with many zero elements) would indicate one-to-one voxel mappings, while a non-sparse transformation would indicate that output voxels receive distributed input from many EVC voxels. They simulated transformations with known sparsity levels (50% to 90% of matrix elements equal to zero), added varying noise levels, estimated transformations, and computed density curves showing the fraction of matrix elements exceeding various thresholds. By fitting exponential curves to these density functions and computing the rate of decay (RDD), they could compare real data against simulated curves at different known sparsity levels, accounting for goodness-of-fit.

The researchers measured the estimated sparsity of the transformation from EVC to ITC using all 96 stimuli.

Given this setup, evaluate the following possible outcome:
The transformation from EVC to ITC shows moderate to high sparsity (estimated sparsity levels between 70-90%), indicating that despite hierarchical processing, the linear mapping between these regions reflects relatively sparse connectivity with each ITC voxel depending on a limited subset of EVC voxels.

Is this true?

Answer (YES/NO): YES